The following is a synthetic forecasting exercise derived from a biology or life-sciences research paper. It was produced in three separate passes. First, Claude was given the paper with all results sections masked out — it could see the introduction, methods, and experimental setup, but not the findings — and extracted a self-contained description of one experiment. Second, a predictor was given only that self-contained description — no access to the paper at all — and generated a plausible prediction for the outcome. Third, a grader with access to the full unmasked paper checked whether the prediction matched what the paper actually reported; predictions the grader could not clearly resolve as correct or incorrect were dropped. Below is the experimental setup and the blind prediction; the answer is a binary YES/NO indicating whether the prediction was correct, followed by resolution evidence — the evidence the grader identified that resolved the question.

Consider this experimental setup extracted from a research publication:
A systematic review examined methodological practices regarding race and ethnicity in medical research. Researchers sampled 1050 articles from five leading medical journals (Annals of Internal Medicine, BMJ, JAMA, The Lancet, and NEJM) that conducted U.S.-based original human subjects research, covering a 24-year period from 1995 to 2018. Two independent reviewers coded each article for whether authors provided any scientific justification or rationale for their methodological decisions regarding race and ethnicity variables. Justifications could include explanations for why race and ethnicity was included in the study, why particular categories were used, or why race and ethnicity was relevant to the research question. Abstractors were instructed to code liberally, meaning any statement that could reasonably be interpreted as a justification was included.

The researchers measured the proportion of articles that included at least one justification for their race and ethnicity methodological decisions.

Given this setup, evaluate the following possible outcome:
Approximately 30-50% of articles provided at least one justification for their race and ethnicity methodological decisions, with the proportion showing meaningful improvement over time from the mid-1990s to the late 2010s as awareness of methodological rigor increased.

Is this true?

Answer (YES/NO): NO